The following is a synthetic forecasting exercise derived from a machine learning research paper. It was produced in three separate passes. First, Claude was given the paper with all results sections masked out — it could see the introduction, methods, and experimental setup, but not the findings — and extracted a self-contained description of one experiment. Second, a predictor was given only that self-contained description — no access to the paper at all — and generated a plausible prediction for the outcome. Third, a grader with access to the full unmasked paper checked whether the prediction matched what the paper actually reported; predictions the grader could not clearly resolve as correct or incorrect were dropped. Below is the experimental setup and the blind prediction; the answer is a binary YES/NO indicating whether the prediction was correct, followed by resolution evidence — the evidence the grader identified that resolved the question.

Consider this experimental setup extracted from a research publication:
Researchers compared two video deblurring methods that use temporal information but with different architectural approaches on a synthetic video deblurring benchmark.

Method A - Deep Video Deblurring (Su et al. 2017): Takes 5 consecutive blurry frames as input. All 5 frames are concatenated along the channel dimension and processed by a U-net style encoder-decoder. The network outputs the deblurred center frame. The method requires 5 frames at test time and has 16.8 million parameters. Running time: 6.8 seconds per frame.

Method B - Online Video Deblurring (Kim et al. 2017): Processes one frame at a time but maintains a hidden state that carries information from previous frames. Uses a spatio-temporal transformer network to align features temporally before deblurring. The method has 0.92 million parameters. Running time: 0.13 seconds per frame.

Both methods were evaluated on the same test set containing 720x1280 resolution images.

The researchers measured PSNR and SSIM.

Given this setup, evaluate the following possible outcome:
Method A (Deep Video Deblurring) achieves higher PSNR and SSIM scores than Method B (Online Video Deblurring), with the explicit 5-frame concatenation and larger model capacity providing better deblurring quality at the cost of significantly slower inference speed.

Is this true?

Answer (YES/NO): YES